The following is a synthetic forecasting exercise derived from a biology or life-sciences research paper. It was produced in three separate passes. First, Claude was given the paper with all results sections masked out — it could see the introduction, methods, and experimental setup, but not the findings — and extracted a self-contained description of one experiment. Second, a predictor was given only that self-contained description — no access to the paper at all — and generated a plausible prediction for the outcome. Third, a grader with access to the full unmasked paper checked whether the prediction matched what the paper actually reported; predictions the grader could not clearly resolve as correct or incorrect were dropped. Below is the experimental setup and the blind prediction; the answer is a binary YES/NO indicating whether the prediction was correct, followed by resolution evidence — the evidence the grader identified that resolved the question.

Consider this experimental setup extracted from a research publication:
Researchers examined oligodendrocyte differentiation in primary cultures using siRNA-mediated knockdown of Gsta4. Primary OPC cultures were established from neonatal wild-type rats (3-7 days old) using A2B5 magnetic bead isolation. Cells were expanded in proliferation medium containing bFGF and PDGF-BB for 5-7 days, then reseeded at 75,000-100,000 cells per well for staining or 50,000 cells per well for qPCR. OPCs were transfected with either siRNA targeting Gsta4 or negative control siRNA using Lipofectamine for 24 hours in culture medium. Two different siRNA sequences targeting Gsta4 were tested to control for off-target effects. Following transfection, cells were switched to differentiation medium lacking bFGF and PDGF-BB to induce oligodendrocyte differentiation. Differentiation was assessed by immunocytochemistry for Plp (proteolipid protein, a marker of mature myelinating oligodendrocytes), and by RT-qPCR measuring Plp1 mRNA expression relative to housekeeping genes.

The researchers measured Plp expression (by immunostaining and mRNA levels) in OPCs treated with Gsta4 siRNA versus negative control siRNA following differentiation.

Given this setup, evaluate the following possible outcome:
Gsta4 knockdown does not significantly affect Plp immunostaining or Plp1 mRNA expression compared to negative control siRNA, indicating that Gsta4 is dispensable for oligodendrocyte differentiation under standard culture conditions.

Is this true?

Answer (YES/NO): NO